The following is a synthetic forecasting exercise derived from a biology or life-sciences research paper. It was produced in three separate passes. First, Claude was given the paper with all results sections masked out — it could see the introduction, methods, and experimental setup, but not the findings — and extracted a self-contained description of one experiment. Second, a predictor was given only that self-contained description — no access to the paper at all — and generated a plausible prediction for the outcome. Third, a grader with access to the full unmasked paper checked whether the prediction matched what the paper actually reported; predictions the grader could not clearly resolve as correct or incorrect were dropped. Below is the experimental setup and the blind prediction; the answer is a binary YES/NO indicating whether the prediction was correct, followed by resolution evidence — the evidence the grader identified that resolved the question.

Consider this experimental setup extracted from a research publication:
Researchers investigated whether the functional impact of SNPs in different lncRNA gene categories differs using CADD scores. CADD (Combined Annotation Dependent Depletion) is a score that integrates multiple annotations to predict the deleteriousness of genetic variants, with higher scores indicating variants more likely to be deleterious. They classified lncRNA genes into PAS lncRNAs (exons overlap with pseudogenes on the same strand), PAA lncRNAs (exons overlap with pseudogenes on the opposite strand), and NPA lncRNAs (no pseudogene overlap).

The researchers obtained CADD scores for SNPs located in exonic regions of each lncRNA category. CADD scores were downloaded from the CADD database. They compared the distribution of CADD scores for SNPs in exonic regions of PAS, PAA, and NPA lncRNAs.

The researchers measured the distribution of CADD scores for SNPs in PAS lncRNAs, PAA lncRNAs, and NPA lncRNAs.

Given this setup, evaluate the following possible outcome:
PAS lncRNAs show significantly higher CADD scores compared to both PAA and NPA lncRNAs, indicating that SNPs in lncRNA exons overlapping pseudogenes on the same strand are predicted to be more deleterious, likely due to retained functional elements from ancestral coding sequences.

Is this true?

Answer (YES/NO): NO